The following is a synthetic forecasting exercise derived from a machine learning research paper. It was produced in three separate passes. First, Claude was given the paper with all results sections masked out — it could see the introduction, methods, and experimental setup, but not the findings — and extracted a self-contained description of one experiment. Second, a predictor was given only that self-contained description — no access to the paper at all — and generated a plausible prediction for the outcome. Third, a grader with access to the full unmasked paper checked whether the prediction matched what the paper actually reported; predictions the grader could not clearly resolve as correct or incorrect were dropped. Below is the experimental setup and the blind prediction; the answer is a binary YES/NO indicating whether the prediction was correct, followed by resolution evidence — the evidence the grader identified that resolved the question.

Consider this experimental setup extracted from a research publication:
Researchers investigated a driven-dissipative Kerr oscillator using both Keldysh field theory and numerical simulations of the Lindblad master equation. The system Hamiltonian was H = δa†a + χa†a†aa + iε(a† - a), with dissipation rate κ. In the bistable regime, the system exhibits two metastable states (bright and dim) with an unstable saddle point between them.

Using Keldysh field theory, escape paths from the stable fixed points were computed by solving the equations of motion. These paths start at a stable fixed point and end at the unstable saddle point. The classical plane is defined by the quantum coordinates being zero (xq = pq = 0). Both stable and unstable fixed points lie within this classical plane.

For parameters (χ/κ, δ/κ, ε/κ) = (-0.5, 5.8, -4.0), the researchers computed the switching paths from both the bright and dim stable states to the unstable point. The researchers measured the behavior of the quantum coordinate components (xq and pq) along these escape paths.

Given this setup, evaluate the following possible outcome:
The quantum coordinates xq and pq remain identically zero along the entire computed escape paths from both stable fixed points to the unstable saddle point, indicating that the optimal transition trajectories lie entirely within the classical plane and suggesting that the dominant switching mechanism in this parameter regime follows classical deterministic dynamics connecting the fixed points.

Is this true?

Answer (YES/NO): NO